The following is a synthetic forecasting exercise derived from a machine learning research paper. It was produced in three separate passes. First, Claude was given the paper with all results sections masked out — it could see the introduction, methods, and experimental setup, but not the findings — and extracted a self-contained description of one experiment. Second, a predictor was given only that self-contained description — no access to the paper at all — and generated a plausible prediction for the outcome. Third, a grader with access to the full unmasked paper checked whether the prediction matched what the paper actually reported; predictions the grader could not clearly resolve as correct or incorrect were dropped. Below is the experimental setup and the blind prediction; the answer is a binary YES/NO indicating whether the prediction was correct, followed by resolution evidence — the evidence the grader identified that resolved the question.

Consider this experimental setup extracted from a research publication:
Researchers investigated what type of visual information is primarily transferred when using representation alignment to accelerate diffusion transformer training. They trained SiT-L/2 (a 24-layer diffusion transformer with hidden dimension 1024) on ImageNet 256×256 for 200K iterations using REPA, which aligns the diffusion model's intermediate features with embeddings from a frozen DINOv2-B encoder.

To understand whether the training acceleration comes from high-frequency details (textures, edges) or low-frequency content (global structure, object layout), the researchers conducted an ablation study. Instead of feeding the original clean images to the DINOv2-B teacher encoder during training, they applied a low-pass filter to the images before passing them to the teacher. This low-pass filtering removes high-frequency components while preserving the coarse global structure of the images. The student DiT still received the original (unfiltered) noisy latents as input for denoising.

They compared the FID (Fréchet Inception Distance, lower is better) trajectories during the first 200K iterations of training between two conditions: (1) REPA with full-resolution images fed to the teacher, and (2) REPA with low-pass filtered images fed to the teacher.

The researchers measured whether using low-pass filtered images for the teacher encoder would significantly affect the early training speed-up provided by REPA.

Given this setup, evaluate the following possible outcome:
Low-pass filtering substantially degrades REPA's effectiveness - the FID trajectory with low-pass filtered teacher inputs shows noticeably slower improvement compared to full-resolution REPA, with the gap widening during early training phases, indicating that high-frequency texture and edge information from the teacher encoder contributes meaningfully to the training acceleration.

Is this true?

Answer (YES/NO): NO